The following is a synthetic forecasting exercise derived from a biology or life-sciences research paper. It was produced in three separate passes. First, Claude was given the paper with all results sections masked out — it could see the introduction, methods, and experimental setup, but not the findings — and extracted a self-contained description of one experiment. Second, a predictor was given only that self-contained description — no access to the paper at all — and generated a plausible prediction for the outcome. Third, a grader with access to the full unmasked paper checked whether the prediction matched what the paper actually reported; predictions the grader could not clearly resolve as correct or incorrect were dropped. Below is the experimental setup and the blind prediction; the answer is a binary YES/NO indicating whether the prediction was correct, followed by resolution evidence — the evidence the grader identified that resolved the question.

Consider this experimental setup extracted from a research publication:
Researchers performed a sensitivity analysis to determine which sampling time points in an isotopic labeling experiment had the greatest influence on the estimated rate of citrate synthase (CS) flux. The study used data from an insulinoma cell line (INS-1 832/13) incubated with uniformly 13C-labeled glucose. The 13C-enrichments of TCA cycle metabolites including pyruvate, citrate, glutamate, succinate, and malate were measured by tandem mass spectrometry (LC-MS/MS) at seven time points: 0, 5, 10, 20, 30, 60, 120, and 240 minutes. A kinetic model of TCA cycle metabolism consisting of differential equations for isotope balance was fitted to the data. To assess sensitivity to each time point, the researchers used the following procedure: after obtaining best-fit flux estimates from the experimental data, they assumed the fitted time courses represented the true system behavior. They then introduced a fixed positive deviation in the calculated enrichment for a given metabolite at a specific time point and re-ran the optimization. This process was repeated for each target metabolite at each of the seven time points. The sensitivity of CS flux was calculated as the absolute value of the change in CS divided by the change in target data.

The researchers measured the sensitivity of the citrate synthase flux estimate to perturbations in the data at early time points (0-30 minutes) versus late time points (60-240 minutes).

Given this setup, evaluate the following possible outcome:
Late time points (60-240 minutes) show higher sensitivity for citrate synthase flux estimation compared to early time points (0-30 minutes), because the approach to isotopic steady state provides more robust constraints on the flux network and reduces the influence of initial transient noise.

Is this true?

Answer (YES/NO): NO